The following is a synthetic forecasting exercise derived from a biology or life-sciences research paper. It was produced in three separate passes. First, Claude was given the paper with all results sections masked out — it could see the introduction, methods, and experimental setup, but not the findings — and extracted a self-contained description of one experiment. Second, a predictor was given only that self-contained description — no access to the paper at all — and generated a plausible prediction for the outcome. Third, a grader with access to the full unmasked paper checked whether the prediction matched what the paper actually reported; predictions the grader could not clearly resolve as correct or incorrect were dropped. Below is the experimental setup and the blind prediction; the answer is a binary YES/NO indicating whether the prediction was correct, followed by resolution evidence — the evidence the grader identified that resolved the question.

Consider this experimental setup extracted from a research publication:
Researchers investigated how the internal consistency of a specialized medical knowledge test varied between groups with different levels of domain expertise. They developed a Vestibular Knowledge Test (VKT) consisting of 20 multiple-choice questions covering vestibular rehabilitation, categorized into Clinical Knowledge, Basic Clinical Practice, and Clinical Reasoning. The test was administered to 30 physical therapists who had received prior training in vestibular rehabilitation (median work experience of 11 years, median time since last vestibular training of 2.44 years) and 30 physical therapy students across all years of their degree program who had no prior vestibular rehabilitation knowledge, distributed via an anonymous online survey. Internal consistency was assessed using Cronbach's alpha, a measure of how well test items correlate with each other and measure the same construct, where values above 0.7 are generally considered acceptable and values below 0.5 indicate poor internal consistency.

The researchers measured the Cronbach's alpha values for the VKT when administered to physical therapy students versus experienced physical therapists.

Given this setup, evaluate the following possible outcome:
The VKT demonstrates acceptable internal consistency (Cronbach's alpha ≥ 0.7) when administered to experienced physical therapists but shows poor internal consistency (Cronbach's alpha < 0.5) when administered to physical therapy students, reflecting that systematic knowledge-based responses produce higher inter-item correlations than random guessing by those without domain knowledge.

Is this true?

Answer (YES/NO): NO